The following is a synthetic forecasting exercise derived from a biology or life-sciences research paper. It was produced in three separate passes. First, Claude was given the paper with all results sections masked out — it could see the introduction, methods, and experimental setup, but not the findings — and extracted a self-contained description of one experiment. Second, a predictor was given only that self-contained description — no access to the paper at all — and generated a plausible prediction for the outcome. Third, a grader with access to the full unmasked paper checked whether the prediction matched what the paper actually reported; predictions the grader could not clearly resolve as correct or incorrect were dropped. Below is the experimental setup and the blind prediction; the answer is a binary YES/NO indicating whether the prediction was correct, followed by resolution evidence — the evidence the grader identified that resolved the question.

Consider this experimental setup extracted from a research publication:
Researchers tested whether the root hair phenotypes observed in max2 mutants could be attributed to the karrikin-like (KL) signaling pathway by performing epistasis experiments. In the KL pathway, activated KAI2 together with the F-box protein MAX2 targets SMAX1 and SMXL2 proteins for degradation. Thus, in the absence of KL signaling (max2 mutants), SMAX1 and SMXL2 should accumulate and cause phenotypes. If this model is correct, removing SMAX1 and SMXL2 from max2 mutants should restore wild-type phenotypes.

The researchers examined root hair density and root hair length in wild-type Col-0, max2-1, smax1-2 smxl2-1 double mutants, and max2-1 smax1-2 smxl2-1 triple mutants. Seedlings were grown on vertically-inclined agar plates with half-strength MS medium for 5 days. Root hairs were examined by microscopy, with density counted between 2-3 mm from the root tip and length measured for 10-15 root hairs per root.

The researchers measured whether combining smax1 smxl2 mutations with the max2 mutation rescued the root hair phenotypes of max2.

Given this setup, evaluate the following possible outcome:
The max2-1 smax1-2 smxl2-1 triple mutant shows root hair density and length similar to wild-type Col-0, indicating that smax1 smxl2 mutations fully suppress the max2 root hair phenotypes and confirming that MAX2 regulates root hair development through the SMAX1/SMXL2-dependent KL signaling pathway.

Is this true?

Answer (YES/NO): YES